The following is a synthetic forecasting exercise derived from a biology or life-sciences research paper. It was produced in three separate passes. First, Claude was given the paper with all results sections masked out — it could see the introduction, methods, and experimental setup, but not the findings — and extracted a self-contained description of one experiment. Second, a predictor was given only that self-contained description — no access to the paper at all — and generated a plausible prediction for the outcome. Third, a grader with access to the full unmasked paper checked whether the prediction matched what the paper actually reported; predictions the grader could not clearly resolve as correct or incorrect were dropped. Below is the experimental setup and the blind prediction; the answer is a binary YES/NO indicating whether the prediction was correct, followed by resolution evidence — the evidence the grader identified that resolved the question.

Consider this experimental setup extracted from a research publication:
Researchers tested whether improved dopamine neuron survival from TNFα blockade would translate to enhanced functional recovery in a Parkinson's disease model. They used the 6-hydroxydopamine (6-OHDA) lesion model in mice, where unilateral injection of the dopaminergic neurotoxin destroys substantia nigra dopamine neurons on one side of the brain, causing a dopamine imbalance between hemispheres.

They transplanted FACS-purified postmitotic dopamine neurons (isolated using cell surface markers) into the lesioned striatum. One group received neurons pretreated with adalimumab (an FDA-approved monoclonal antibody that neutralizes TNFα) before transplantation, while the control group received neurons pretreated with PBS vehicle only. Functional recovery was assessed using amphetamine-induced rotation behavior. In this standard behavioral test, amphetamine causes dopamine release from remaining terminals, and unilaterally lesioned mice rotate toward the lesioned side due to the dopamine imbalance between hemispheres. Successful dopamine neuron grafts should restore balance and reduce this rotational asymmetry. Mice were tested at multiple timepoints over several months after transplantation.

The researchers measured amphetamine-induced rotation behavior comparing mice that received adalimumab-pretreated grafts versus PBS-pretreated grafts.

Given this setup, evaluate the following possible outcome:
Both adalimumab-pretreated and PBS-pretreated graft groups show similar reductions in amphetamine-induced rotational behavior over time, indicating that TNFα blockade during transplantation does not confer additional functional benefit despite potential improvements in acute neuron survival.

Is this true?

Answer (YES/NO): YES